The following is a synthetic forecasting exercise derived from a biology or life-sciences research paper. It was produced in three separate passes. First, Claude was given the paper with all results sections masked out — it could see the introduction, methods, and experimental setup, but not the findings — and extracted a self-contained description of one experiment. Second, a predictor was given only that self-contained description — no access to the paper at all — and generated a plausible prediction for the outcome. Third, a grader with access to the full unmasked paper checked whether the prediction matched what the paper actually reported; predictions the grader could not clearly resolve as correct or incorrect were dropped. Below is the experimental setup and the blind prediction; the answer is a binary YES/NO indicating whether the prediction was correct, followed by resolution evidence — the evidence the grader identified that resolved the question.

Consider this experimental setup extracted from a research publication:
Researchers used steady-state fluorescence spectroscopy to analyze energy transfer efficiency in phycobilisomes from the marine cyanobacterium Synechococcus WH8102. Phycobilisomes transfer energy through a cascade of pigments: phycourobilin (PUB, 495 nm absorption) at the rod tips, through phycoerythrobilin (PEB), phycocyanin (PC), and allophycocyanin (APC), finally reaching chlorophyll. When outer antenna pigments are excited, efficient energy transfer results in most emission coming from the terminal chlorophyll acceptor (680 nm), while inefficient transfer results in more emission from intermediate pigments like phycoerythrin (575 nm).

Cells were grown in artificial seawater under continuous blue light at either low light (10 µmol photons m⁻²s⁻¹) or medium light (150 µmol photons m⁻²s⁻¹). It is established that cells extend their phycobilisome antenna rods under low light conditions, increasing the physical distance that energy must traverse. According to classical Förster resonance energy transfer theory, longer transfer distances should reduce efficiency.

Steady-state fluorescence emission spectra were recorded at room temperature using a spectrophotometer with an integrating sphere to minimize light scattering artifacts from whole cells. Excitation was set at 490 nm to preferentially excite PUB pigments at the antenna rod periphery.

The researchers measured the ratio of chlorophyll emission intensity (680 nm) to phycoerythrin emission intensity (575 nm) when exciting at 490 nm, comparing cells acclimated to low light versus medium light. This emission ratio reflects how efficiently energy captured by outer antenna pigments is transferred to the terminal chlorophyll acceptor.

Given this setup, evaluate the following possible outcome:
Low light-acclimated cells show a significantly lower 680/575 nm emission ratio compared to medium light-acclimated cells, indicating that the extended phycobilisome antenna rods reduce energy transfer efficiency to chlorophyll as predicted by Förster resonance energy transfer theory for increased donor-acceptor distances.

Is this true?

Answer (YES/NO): NO